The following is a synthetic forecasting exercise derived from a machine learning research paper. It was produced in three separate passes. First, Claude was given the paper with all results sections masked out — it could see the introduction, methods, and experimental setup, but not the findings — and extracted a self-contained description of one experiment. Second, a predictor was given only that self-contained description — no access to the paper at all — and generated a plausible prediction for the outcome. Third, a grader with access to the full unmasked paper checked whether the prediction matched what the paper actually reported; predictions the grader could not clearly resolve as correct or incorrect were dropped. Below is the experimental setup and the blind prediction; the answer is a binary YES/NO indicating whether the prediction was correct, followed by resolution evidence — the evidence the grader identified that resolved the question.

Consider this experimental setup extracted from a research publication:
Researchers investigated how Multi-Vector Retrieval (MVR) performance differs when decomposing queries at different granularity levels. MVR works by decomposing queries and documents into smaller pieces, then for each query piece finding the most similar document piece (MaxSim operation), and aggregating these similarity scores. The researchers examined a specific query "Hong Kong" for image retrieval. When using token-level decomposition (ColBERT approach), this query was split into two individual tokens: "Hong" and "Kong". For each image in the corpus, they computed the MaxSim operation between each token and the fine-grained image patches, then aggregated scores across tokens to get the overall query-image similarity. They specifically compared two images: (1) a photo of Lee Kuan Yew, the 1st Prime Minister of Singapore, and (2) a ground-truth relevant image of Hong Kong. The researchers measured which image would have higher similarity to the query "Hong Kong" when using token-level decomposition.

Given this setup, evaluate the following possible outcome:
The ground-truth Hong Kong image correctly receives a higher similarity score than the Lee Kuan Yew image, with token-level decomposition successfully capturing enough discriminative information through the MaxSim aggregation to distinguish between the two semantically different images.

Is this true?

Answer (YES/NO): NO